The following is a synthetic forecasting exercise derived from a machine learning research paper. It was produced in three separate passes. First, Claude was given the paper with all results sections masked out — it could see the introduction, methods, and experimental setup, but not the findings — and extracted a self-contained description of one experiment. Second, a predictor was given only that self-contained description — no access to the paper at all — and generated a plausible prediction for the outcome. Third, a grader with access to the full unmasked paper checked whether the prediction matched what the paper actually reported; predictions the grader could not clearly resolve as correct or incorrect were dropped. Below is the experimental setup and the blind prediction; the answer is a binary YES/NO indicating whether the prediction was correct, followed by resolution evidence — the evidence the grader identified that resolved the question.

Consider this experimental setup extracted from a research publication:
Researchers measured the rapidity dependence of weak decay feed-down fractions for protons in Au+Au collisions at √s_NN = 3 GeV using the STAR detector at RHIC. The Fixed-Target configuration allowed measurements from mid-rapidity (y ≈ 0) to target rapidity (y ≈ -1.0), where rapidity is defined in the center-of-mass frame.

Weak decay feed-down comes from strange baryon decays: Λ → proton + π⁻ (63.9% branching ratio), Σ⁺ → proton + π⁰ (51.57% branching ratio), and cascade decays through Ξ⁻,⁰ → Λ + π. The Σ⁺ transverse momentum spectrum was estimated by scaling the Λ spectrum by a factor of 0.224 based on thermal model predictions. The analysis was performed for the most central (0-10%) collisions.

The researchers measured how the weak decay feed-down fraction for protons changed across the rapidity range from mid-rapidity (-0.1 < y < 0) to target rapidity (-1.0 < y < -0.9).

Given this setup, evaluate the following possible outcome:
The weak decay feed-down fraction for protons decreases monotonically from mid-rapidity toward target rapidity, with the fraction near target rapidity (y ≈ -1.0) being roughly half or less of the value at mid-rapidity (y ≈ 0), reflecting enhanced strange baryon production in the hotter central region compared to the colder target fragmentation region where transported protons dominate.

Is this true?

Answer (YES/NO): NO